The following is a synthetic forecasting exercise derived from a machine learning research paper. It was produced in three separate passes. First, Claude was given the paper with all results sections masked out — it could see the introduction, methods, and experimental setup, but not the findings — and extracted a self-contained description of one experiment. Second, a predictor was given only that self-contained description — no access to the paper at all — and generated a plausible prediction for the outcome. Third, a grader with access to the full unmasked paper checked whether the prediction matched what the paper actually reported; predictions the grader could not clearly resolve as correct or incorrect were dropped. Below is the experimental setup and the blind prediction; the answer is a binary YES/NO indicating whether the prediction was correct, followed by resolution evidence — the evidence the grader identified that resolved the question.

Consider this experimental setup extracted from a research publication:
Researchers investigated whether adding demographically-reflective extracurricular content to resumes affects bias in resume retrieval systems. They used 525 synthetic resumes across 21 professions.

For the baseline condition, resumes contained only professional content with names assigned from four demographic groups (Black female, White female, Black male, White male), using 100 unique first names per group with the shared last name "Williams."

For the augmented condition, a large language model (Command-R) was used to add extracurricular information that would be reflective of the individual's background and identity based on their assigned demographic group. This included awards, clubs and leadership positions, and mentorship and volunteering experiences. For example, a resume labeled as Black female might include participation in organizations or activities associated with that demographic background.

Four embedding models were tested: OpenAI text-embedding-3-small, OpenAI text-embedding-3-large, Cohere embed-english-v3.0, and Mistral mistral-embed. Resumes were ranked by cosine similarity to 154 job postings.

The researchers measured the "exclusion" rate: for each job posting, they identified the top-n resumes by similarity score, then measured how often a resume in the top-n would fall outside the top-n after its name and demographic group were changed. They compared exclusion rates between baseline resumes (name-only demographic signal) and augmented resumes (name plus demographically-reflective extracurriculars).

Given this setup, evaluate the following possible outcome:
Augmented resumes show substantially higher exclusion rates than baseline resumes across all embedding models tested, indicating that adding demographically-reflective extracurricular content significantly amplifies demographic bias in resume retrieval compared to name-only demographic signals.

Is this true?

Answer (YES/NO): NO